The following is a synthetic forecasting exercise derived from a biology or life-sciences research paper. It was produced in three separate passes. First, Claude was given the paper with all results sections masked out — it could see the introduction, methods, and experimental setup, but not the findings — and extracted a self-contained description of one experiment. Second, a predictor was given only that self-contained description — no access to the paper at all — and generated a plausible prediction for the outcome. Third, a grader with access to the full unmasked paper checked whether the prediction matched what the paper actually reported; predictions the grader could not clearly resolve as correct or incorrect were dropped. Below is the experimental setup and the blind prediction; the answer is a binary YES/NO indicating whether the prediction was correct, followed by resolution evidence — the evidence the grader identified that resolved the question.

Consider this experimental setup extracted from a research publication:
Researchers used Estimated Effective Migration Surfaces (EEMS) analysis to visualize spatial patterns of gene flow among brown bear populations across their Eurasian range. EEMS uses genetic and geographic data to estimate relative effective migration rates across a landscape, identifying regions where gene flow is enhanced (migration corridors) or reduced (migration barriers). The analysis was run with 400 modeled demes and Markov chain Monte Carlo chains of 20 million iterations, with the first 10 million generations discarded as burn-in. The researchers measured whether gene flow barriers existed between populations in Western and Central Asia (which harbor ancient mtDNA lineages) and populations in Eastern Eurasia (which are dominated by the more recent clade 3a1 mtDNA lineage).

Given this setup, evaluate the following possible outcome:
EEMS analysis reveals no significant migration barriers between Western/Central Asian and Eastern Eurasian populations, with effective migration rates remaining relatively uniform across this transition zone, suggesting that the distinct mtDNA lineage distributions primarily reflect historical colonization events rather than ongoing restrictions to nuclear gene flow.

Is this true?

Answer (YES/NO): NO